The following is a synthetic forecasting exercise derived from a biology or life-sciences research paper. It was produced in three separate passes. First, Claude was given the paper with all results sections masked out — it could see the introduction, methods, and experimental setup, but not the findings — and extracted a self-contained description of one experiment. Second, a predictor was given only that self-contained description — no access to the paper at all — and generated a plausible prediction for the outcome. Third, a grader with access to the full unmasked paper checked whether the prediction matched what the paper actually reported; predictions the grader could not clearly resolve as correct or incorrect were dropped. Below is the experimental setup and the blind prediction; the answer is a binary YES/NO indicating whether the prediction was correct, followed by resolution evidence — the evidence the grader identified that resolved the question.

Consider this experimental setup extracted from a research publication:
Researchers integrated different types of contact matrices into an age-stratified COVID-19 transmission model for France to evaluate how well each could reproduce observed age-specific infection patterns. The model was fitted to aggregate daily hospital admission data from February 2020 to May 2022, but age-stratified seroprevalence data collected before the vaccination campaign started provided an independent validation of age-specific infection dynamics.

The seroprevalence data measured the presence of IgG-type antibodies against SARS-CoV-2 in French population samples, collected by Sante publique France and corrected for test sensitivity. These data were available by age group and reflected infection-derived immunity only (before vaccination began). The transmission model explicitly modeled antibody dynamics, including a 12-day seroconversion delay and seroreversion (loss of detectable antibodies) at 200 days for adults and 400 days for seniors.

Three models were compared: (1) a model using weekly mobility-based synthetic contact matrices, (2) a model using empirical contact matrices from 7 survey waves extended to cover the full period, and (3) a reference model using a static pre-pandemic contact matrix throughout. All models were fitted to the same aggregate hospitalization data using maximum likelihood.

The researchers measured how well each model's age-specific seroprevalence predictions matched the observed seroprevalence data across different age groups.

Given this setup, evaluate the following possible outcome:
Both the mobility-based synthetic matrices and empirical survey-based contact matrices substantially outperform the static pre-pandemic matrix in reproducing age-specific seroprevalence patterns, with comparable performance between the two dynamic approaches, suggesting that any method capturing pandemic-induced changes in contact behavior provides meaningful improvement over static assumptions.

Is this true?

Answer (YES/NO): NO